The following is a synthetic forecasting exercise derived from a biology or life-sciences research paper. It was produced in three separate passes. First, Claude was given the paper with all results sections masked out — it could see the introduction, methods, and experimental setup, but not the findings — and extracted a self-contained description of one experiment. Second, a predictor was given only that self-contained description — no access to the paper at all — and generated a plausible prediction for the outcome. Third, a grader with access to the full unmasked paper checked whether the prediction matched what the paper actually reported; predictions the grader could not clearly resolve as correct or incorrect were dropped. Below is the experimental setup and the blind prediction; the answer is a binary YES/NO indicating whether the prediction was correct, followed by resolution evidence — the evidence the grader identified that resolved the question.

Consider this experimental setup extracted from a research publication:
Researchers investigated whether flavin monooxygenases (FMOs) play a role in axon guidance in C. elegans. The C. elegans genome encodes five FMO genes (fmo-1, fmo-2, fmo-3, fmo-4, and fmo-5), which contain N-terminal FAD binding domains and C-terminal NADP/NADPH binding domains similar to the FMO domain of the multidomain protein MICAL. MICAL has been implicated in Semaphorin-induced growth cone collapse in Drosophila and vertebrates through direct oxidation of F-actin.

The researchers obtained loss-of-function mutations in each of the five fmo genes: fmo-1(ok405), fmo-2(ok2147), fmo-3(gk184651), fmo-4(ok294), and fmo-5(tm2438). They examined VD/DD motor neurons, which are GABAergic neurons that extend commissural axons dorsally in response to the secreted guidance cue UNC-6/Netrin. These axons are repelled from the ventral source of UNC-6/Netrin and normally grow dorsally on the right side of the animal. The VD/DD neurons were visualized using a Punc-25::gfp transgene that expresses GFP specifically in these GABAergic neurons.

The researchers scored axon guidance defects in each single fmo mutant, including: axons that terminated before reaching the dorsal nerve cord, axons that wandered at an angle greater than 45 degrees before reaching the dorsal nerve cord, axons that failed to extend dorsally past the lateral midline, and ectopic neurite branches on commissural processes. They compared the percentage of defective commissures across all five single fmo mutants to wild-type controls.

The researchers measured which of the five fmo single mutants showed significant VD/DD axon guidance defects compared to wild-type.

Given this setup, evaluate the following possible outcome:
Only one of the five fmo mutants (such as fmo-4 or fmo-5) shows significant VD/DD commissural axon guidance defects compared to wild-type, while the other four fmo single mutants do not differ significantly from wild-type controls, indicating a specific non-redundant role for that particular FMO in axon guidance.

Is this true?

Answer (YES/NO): NO